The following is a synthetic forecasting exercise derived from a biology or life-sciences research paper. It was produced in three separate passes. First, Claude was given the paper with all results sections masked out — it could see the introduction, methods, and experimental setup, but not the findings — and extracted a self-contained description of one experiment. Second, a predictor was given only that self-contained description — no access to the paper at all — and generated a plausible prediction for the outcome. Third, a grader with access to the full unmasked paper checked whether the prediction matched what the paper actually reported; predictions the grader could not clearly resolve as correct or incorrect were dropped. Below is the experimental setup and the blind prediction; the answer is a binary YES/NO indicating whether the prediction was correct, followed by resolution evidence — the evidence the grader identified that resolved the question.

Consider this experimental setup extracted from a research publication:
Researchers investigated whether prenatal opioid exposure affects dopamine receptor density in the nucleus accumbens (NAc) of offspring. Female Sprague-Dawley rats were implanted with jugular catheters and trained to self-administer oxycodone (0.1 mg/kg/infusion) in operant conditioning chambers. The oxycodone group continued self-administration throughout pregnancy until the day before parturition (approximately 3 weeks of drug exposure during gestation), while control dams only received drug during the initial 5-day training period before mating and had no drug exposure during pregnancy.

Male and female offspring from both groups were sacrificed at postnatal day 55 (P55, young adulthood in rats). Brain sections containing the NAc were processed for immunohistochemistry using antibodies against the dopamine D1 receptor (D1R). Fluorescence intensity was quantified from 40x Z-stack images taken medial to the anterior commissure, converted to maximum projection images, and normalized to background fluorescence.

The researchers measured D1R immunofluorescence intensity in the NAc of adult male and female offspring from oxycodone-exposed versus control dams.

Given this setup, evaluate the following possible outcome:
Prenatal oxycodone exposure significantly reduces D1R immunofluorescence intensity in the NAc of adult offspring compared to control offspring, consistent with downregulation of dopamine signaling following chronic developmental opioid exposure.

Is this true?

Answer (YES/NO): NO